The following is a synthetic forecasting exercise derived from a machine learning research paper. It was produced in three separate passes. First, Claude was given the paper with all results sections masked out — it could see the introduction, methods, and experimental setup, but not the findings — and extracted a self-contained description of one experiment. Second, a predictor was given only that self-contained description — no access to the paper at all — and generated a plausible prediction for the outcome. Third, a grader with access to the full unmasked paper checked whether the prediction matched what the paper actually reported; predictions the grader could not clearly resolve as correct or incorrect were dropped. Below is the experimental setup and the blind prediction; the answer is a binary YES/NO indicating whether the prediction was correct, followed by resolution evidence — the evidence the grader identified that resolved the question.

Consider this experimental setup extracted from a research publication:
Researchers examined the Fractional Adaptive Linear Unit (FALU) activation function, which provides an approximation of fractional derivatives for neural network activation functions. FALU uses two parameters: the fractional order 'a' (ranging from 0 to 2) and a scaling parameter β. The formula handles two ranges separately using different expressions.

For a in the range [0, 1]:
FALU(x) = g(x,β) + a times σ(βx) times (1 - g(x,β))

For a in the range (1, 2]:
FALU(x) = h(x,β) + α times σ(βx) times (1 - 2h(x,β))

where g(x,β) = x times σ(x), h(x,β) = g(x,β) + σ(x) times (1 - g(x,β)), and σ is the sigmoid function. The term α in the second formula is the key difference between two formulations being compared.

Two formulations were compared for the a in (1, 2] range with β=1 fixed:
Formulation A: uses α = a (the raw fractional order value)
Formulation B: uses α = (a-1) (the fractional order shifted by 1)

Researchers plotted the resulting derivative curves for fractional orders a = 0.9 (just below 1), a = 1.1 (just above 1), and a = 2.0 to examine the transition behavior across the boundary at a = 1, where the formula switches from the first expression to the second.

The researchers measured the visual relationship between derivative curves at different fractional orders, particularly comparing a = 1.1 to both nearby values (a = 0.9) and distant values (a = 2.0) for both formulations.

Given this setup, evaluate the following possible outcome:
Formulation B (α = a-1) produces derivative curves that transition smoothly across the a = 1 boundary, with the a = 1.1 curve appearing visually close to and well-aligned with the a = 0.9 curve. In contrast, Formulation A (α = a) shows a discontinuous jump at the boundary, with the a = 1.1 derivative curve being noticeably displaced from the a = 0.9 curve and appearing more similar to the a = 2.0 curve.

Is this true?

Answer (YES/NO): YES